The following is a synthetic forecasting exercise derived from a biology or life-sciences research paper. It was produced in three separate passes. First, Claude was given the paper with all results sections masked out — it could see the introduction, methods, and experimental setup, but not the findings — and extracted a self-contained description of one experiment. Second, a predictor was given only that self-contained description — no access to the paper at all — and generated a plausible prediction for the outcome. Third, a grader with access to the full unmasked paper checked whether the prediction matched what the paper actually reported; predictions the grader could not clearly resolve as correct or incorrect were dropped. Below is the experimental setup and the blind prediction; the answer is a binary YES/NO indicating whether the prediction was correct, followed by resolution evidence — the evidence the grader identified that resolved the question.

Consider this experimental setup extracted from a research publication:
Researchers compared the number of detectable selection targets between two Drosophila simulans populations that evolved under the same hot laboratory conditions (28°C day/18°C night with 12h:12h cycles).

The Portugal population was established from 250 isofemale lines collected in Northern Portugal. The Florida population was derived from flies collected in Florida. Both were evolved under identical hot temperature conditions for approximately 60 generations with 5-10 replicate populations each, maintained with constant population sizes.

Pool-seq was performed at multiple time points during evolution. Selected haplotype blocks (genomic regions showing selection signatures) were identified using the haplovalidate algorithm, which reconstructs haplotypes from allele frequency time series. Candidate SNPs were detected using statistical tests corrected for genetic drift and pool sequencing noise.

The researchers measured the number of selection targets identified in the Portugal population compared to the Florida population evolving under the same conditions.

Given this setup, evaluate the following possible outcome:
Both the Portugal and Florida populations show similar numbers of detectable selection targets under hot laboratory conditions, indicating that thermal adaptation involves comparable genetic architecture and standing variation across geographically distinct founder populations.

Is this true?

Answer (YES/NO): NO